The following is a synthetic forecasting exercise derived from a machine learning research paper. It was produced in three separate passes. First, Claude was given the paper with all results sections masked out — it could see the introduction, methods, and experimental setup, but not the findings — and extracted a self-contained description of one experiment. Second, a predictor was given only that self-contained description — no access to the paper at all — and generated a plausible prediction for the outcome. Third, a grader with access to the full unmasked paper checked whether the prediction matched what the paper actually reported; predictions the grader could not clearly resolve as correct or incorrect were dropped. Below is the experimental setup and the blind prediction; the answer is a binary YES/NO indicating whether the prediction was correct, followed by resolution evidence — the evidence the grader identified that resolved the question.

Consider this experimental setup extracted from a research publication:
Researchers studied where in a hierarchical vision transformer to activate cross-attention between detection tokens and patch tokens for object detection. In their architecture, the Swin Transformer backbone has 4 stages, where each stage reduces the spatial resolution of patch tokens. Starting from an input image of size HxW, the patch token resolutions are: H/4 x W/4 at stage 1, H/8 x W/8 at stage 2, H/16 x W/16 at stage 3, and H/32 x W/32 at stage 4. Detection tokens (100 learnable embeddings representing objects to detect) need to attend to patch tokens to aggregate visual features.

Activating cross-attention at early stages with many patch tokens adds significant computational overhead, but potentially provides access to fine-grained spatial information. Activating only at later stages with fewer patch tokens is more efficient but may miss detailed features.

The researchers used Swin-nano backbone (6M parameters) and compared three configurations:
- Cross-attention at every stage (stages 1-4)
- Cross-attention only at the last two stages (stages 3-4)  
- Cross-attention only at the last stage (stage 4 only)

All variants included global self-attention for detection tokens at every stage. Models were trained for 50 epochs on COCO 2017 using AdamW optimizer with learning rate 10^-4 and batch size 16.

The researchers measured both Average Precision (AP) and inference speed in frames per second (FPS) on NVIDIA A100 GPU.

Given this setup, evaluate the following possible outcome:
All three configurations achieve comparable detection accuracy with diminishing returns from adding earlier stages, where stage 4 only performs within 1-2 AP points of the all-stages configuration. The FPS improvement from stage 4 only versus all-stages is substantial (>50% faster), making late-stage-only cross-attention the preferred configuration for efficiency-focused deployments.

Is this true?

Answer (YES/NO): NO